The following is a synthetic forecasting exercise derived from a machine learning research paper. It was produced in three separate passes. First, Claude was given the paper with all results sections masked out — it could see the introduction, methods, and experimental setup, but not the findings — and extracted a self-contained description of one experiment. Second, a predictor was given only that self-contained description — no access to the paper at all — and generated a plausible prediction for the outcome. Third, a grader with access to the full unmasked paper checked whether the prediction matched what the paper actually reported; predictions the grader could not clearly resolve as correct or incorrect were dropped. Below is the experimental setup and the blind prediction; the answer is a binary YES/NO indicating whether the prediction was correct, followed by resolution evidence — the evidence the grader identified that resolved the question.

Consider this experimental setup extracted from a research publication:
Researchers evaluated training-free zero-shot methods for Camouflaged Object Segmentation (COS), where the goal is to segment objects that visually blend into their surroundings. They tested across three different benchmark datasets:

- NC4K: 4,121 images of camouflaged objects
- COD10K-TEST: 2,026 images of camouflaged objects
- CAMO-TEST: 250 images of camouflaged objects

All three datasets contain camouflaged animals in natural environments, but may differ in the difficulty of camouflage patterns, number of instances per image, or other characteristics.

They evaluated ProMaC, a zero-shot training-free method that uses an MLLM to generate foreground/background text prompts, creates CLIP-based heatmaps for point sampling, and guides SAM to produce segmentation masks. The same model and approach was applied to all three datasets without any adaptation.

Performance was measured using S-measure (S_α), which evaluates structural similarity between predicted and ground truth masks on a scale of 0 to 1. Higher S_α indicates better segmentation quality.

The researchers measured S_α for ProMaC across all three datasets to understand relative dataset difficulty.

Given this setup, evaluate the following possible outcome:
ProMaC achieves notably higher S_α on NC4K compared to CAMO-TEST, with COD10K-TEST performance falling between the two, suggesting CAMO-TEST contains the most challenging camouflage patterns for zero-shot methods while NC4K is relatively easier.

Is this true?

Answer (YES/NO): YES